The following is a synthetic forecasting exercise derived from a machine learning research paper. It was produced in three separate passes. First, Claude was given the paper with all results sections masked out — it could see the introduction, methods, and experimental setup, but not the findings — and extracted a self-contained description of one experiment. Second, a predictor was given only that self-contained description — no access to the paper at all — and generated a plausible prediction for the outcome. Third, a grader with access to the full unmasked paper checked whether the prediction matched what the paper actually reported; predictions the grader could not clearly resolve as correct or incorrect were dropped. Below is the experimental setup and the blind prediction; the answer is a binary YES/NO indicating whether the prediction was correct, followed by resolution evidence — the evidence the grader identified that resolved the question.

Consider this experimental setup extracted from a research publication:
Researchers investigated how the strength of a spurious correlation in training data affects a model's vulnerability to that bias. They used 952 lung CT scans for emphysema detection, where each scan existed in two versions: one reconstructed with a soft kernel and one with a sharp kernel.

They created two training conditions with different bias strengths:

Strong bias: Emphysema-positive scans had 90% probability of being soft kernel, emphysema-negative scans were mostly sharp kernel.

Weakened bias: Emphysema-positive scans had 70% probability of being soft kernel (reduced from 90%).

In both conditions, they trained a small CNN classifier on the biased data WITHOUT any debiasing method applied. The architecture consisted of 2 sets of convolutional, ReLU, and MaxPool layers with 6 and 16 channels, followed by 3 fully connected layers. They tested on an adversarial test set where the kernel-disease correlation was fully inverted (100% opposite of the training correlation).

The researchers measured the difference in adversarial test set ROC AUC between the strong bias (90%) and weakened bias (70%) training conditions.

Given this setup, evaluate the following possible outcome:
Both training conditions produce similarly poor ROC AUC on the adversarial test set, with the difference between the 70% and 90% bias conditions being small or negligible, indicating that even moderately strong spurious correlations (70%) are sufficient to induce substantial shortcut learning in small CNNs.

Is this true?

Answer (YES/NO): NO